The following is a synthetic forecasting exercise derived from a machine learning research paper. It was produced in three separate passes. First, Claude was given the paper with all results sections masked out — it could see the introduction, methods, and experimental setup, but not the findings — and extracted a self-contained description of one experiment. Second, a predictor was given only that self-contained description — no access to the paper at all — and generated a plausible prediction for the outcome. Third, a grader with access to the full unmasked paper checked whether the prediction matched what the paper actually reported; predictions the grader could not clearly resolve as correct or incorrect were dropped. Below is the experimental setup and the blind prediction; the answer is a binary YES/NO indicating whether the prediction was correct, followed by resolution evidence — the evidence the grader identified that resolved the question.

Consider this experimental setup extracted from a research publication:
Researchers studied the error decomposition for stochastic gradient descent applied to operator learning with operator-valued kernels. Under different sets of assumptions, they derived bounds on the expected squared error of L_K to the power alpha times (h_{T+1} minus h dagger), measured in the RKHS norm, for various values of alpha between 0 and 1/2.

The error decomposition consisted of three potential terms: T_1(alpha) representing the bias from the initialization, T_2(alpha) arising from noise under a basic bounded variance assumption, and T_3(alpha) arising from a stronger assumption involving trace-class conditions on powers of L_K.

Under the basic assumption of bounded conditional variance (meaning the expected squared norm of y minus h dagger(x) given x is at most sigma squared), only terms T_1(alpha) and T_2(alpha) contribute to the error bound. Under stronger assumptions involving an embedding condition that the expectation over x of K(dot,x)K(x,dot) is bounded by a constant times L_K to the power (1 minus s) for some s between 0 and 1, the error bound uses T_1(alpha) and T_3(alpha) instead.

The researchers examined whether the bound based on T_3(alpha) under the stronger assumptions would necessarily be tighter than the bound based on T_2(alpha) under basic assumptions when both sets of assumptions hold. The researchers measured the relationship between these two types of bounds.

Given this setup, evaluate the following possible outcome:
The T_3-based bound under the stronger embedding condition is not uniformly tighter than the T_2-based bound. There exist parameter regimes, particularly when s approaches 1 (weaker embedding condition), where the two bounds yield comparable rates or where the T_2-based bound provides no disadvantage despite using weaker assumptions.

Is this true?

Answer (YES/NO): YES